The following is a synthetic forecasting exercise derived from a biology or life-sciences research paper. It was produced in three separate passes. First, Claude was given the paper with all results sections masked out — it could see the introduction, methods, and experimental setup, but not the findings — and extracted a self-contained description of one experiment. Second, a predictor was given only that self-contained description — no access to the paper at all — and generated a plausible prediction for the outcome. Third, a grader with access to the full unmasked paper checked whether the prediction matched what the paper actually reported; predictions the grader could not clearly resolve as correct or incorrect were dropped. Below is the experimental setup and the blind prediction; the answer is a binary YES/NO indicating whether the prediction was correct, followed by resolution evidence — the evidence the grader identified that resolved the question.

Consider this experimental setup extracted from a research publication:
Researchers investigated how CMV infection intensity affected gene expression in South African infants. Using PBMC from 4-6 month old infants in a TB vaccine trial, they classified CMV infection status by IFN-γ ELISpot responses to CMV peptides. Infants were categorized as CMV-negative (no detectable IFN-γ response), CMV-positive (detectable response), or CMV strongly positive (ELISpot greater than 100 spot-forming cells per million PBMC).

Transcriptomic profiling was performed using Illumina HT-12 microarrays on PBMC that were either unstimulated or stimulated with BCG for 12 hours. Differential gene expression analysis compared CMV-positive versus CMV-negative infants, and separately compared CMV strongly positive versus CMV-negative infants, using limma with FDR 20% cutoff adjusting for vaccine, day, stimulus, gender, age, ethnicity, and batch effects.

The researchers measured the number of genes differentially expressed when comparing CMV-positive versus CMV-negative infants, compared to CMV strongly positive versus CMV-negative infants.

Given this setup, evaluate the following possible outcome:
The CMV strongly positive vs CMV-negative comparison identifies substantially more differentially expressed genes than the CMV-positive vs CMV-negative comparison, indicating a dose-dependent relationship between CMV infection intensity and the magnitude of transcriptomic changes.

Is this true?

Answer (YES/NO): YES